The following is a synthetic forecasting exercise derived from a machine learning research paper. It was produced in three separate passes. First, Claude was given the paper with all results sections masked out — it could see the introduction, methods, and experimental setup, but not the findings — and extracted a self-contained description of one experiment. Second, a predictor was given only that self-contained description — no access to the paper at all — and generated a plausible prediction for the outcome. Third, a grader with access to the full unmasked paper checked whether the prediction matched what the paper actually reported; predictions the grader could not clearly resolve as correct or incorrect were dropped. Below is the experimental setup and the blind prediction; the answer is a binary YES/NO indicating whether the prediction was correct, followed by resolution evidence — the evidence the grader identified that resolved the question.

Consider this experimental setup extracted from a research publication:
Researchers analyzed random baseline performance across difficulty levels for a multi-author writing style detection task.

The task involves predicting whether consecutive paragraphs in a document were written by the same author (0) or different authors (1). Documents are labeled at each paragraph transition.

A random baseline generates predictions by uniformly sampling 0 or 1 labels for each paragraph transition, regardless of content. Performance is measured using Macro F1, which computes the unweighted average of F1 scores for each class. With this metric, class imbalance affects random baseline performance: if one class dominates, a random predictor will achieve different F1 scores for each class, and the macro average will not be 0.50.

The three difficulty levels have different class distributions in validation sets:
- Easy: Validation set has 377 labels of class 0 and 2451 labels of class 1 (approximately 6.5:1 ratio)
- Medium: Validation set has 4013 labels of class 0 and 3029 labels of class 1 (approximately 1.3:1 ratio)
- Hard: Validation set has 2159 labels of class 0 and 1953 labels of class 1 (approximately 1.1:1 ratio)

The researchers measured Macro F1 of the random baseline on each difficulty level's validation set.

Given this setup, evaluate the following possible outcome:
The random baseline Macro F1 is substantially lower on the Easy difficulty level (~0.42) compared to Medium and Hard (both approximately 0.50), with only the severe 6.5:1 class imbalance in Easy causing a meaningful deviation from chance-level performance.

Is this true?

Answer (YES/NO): NO